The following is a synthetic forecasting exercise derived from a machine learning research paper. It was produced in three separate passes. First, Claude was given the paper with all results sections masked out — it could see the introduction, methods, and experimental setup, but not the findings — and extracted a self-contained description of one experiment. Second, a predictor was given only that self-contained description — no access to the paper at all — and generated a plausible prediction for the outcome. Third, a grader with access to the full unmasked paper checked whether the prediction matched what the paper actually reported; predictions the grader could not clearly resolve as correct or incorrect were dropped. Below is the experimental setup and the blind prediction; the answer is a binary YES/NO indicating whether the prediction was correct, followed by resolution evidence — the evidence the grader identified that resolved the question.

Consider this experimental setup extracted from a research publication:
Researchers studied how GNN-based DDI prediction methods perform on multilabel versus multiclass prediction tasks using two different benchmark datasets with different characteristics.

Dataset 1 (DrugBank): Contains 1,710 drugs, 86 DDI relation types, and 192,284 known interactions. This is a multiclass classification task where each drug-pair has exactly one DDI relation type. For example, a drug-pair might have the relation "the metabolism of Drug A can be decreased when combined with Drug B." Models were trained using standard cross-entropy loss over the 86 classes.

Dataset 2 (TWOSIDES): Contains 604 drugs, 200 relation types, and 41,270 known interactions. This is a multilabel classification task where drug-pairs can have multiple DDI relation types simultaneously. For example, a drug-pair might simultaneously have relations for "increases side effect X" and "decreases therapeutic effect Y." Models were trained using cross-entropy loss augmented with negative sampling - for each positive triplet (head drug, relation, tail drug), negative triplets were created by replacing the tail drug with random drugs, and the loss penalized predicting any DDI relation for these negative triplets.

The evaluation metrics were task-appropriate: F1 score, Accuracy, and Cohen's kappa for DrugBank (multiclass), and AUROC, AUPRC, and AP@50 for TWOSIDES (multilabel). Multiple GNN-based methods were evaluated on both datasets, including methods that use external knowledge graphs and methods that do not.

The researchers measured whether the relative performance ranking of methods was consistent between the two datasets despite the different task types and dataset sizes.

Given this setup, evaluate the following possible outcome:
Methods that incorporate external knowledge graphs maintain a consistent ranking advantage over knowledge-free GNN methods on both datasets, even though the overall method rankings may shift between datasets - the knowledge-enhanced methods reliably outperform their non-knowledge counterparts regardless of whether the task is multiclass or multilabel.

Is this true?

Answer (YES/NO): NO